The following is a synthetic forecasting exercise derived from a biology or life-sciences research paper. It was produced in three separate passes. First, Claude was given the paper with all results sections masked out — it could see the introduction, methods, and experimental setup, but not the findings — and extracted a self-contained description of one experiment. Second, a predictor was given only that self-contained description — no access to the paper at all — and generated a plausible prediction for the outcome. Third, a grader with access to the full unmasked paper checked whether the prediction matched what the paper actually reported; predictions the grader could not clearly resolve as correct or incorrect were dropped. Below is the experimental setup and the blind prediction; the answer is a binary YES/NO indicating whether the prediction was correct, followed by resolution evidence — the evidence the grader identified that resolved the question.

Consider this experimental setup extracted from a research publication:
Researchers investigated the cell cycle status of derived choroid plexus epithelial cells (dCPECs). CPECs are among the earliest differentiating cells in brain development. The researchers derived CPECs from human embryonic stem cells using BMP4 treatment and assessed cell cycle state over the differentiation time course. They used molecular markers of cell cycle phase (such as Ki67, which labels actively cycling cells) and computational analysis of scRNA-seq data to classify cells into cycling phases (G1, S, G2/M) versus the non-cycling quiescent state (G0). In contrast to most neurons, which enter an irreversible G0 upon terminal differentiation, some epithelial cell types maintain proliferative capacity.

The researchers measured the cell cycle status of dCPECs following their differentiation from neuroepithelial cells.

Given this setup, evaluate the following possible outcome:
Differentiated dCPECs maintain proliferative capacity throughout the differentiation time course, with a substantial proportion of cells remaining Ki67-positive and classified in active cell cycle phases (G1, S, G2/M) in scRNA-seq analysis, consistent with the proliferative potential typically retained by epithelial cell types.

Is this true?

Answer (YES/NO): NO